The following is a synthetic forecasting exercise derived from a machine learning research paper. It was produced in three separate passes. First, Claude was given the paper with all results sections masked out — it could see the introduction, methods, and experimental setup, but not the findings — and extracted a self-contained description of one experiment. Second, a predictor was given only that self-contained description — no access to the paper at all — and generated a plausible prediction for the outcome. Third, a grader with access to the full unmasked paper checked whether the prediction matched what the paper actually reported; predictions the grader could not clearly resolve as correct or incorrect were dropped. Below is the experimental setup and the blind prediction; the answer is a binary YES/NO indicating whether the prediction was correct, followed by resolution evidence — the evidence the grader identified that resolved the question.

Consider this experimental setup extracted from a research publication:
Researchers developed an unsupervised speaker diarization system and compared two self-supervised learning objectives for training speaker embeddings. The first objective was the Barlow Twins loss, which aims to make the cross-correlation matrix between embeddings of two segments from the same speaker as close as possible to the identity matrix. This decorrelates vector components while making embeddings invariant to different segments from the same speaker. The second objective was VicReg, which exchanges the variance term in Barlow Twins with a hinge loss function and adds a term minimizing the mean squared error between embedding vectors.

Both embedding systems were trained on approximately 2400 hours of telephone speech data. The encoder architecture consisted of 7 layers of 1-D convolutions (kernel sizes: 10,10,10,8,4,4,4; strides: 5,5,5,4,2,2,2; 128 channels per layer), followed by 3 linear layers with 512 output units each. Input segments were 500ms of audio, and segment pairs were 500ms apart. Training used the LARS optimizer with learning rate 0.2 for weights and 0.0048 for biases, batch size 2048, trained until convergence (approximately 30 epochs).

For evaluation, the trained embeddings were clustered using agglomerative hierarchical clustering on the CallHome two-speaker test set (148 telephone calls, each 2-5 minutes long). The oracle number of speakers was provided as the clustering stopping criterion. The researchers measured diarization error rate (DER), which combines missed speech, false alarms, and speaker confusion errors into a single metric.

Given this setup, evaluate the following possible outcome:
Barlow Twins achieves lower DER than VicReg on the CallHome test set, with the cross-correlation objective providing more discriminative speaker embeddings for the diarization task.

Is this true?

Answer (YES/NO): YES